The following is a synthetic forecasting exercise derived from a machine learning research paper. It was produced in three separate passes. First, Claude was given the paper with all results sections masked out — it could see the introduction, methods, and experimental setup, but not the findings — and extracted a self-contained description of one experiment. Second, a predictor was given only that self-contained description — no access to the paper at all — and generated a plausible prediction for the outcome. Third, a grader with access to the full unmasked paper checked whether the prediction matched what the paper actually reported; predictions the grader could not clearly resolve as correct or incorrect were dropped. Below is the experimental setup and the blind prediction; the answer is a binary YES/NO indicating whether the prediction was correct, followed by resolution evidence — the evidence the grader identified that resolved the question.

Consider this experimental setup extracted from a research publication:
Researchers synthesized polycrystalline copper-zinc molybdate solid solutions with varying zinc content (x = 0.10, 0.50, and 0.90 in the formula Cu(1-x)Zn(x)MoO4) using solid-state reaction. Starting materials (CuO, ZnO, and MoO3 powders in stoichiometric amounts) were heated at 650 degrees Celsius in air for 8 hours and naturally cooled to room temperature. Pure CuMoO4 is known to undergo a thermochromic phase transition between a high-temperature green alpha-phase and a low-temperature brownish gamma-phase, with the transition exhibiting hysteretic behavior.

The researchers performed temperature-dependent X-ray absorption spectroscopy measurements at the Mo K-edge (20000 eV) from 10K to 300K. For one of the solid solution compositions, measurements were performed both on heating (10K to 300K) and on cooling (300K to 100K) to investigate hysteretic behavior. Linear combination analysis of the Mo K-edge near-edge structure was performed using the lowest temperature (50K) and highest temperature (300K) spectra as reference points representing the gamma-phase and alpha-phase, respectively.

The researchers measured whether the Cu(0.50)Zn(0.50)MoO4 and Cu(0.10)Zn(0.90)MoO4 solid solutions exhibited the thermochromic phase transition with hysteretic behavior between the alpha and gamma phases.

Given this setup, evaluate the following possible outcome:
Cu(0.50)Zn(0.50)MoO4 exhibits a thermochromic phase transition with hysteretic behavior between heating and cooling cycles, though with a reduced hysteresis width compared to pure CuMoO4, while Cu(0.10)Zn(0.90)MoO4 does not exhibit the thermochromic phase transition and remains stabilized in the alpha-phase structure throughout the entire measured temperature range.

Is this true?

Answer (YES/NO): NO